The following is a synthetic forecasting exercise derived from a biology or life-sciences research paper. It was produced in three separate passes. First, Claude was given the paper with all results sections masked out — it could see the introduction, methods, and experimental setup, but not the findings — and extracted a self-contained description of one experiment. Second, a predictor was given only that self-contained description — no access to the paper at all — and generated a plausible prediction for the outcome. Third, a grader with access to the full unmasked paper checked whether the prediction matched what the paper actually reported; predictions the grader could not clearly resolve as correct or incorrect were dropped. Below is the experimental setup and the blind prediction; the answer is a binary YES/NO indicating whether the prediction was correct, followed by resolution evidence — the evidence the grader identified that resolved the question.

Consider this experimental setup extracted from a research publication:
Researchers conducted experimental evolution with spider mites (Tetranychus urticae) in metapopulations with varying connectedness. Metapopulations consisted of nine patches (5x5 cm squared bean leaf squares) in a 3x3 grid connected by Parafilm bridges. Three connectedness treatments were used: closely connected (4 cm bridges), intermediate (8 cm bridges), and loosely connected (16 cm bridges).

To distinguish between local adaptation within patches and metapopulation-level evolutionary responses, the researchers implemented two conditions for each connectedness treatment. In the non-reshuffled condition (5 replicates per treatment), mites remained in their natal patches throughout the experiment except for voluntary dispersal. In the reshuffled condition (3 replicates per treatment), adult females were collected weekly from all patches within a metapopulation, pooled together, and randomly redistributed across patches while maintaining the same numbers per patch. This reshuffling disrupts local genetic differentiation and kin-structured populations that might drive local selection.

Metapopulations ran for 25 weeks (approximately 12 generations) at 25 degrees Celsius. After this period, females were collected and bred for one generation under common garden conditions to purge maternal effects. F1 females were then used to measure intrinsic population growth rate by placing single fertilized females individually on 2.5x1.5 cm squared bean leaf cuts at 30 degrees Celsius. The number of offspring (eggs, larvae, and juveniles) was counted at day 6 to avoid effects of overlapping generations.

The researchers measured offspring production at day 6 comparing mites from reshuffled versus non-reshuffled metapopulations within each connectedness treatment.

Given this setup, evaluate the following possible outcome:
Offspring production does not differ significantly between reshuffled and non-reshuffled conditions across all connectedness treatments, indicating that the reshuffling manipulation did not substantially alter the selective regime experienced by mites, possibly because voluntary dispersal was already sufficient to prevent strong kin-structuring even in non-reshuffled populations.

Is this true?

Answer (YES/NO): NO